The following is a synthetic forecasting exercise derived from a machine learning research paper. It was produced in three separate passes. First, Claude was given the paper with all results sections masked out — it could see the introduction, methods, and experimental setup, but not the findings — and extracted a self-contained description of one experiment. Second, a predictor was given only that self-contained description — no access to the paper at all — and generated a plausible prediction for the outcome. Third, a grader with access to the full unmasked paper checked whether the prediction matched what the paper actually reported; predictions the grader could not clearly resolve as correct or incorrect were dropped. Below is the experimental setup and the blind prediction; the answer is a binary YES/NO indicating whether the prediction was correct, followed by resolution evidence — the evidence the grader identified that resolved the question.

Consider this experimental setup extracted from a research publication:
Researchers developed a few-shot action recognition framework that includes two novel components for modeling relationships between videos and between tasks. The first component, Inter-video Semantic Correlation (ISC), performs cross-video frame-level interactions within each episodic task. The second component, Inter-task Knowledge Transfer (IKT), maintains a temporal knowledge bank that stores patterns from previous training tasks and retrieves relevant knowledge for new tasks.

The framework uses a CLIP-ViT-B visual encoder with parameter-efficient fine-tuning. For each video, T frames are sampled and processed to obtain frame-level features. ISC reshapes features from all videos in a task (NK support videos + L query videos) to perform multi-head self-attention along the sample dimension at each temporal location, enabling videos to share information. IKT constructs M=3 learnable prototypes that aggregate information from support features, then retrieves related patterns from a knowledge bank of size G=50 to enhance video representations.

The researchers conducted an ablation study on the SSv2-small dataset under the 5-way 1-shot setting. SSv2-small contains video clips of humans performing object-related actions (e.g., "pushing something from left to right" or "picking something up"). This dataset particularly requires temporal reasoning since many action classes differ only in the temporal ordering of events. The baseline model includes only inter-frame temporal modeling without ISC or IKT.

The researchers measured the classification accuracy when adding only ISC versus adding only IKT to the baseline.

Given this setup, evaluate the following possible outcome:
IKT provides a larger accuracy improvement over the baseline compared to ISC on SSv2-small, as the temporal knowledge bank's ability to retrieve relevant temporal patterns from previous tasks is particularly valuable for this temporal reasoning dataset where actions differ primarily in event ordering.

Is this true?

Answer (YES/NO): NO